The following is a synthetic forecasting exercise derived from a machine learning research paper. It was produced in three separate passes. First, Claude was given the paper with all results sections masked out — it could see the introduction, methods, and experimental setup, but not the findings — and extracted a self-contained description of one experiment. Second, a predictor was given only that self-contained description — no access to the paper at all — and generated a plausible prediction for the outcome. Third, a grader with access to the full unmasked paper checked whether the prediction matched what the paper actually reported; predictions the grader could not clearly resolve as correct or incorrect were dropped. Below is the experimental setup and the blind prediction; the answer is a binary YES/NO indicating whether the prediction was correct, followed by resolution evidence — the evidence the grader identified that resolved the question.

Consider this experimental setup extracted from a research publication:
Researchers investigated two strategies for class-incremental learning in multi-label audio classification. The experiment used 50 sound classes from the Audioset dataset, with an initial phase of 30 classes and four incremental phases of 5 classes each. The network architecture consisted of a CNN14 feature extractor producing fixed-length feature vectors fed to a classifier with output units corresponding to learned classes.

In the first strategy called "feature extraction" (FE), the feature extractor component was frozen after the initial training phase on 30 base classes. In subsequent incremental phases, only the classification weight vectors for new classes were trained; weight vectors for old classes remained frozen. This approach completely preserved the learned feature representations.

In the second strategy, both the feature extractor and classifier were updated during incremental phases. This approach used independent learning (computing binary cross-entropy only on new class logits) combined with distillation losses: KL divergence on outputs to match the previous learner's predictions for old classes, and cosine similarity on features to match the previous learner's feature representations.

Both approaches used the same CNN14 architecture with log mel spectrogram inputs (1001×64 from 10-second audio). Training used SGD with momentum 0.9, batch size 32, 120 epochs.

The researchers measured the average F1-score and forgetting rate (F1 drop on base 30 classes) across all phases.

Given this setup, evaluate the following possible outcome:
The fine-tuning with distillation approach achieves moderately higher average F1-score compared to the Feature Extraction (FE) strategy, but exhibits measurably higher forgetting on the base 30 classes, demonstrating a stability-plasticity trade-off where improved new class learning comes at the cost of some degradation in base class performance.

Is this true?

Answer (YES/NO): NO